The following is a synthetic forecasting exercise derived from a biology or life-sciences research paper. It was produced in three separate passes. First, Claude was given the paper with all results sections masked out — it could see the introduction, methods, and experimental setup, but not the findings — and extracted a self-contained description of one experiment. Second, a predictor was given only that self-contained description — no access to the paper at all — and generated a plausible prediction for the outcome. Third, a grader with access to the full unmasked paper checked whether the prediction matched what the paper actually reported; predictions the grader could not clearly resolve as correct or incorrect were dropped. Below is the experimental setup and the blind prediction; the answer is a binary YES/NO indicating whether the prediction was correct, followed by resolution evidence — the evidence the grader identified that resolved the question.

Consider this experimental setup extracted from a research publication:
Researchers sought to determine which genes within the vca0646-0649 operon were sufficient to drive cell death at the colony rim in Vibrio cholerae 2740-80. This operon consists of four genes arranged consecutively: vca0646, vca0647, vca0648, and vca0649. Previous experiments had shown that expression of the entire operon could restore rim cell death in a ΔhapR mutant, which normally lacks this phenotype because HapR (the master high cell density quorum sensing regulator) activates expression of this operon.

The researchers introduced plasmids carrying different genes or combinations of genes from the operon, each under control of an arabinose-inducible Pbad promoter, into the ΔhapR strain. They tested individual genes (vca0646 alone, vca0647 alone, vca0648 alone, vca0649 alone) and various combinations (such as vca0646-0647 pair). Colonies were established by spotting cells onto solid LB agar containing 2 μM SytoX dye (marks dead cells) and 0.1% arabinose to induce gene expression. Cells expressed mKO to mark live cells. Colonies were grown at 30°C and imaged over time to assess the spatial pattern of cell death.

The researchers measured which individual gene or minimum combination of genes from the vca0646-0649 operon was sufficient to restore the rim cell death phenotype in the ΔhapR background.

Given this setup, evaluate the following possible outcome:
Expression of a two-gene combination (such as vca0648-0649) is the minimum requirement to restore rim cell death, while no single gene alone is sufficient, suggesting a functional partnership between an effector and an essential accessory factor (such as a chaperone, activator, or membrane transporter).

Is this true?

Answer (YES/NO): NO